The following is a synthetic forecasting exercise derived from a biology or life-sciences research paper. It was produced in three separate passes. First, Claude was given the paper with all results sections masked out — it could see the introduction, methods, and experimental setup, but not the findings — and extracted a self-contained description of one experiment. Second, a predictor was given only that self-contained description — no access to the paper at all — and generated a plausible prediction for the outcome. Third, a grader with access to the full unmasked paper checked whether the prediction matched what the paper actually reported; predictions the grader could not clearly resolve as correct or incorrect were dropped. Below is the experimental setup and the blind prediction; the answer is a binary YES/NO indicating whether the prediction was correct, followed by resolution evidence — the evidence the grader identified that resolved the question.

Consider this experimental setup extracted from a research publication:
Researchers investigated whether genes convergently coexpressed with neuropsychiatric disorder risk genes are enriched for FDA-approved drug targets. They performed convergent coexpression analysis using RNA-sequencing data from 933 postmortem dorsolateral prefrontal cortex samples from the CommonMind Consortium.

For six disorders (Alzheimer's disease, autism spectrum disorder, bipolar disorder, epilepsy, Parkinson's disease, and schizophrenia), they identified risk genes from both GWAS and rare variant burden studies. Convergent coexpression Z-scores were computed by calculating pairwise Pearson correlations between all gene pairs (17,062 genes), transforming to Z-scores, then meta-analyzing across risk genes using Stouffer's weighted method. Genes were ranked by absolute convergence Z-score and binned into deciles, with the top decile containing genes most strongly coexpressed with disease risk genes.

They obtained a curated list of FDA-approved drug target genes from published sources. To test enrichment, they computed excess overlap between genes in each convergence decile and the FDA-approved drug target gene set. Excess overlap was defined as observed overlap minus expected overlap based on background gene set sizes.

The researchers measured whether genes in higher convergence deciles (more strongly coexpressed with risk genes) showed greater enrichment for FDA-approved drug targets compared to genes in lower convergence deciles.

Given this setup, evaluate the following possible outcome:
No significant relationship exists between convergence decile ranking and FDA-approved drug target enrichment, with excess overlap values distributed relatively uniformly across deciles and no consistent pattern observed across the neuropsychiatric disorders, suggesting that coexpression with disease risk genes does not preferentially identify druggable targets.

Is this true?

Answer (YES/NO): NO